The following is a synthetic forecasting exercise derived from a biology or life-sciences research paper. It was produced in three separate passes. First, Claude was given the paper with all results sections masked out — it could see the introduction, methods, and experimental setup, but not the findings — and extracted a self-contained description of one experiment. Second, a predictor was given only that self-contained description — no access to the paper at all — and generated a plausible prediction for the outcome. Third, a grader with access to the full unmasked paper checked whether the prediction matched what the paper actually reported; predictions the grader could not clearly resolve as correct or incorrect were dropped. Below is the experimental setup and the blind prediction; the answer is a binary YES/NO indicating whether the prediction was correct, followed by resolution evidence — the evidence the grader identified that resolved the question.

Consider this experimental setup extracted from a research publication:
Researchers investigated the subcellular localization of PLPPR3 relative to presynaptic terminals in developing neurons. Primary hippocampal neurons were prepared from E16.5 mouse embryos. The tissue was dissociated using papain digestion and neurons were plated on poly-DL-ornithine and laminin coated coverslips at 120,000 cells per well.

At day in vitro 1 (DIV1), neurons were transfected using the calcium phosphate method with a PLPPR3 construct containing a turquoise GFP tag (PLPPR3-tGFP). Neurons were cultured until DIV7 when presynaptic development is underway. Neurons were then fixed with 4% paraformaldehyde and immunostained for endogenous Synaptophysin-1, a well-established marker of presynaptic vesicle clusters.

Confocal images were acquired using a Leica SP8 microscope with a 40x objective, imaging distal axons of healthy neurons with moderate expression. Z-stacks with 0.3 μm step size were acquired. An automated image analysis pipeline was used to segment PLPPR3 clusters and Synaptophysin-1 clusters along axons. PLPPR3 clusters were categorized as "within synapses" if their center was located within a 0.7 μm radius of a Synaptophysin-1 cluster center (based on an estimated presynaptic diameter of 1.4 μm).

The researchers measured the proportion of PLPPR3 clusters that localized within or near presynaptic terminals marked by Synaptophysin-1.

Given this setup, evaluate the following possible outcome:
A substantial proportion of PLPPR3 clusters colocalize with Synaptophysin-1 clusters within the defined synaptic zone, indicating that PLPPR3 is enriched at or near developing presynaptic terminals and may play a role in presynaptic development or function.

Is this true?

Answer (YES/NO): YES